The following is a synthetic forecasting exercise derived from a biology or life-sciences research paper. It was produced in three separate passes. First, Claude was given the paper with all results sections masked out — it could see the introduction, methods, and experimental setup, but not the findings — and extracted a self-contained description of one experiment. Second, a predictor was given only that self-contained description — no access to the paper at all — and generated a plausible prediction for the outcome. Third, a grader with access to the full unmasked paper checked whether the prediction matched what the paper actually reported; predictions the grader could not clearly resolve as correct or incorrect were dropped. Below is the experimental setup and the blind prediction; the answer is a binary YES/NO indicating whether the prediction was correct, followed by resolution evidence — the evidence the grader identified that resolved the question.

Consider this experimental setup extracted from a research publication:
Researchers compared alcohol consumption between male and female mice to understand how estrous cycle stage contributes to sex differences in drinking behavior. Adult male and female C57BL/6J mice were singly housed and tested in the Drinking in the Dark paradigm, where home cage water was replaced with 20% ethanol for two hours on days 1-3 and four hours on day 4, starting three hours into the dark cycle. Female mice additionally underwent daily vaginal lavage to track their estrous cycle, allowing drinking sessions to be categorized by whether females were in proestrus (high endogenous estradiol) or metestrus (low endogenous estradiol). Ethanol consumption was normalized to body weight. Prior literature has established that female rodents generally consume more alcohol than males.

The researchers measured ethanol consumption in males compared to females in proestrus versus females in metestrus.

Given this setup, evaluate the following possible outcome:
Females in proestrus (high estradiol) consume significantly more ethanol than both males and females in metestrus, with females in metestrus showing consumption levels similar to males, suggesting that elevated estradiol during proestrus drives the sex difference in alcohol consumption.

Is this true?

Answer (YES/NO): YES